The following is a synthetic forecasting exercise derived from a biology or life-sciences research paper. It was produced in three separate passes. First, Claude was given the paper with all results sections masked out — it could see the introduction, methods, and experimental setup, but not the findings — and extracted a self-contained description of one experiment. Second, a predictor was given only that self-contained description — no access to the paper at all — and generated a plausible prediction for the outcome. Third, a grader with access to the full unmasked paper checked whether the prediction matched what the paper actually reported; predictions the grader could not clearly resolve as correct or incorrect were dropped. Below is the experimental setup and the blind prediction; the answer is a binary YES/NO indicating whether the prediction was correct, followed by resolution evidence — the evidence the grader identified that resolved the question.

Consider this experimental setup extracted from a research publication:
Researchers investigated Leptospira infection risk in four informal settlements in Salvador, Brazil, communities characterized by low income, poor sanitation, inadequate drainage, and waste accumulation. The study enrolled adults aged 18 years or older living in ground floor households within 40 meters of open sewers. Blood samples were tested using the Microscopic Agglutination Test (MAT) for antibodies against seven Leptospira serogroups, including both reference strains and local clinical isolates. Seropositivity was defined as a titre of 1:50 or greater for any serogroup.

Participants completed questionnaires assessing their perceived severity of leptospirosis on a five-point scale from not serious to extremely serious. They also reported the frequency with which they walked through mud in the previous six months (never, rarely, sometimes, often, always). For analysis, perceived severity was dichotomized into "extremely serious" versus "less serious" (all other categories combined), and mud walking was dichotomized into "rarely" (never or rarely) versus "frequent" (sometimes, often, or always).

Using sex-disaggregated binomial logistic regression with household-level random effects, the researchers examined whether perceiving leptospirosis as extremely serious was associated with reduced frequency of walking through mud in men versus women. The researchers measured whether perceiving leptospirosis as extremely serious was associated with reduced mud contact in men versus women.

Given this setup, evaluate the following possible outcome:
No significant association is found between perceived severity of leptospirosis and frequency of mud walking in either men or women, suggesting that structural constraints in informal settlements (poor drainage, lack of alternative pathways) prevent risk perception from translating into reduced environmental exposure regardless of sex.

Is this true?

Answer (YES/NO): YES